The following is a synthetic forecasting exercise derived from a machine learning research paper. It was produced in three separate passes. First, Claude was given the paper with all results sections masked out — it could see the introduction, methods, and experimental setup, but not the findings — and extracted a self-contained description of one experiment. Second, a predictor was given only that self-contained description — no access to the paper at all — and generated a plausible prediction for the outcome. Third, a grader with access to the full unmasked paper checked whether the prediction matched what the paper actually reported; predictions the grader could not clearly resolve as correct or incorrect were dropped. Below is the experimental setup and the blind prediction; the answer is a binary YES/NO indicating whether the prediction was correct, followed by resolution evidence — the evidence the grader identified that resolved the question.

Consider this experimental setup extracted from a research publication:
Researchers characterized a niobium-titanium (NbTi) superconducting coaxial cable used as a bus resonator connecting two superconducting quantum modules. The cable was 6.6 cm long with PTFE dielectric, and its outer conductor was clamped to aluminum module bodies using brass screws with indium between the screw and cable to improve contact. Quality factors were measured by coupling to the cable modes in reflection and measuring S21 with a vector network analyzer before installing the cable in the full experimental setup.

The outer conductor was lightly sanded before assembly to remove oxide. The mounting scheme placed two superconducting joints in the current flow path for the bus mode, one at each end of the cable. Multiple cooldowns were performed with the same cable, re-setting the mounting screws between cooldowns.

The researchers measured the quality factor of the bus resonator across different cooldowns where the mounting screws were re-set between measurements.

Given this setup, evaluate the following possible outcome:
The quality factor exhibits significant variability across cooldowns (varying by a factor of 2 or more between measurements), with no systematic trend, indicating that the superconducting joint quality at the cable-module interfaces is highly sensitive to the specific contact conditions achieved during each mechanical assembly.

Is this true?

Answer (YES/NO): YES